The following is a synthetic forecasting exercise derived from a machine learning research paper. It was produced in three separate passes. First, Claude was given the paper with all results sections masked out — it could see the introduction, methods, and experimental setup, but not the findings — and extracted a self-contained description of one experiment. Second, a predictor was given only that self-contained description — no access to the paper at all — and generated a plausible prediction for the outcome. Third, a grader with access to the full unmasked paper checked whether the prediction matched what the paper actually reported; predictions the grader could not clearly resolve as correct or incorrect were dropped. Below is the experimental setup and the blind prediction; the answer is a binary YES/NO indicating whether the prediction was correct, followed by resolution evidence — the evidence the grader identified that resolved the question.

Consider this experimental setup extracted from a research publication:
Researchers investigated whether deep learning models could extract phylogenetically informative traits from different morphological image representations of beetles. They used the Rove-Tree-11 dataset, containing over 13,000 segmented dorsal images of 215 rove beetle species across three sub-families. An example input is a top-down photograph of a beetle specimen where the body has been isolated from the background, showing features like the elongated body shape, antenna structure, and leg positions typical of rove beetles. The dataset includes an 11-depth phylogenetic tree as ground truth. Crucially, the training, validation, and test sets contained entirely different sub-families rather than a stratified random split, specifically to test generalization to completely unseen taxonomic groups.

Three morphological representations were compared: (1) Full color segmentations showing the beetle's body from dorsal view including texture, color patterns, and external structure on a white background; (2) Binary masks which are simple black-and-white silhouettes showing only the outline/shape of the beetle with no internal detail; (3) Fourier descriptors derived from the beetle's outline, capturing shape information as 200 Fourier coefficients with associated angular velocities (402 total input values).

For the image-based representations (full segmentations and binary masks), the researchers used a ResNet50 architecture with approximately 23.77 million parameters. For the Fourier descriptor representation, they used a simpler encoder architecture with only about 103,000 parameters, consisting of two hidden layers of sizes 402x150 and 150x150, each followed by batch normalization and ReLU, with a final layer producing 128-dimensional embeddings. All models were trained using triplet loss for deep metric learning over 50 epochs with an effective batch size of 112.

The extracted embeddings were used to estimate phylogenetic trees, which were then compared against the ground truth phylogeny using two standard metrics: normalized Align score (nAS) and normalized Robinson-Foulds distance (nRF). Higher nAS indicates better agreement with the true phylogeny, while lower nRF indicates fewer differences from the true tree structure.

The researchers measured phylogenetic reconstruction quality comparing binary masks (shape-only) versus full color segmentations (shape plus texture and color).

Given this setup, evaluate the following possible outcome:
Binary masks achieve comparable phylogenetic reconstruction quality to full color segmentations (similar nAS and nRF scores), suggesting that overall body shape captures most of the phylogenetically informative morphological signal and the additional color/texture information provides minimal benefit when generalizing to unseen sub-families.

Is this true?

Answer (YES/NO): NO